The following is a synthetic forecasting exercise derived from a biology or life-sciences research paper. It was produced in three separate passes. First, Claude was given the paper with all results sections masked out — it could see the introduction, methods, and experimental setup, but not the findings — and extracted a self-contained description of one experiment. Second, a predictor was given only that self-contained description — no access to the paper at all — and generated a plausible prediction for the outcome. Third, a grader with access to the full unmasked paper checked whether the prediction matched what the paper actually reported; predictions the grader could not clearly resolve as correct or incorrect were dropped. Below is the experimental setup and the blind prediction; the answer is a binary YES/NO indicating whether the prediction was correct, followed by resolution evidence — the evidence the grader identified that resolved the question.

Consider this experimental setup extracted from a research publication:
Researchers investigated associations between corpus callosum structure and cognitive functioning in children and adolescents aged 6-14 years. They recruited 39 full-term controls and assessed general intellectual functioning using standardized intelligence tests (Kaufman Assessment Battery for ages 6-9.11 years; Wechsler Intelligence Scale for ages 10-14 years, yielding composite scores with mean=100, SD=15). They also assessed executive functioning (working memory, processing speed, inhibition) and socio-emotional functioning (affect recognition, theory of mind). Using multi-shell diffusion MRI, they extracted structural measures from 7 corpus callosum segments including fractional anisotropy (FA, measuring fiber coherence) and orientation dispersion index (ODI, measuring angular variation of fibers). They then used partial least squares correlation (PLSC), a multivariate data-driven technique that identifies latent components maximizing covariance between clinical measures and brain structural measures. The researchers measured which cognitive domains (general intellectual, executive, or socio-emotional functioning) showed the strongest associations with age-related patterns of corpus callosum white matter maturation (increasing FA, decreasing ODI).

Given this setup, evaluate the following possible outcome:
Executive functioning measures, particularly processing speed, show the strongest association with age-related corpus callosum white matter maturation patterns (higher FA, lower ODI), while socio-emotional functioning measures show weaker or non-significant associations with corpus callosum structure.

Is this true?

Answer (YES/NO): NO